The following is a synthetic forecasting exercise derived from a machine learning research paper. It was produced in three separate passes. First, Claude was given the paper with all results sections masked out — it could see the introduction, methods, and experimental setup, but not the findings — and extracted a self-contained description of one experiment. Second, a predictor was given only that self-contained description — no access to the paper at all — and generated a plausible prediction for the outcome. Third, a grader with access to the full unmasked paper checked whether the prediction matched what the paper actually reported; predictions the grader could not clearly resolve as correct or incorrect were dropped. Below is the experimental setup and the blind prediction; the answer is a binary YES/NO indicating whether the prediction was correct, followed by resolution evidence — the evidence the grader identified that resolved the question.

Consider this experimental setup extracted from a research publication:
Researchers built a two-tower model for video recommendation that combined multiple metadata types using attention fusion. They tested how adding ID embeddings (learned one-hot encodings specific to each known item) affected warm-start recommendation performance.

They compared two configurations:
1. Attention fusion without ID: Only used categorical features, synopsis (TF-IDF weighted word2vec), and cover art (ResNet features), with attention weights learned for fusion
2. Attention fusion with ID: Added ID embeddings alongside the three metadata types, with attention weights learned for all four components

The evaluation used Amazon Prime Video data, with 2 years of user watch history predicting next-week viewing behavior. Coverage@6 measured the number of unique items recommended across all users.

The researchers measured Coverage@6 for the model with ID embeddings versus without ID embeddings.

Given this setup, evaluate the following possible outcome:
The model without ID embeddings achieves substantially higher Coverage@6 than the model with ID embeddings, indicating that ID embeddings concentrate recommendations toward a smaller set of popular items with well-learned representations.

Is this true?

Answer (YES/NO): NO